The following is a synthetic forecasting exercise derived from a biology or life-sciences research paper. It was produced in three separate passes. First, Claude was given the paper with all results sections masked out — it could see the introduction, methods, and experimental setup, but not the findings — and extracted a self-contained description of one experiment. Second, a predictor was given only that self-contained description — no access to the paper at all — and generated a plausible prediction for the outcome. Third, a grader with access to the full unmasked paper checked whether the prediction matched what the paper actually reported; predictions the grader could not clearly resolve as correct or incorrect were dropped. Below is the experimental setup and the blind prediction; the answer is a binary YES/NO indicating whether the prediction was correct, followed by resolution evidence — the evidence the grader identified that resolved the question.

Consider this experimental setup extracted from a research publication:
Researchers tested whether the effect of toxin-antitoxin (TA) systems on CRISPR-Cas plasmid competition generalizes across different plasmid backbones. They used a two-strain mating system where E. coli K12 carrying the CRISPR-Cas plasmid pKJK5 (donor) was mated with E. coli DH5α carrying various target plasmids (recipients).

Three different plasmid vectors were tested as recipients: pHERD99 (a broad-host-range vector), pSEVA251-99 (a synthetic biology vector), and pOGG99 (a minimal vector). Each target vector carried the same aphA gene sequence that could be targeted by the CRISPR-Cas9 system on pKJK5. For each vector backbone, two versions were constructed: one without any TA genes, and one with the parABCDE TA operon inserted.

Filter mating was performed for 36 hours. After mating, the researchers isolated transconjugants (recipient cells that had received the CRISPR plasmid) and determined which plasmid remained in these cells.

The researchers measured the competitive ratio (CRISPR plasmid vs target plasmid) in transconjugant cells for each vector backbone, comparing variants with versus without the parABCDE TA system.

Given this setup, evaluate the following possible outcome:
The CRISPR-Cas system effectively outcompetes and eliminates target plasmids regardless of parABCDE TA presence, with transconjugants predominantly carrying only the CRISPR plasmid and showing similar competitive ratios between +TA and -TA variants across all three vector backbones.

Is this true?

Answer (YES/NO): NO